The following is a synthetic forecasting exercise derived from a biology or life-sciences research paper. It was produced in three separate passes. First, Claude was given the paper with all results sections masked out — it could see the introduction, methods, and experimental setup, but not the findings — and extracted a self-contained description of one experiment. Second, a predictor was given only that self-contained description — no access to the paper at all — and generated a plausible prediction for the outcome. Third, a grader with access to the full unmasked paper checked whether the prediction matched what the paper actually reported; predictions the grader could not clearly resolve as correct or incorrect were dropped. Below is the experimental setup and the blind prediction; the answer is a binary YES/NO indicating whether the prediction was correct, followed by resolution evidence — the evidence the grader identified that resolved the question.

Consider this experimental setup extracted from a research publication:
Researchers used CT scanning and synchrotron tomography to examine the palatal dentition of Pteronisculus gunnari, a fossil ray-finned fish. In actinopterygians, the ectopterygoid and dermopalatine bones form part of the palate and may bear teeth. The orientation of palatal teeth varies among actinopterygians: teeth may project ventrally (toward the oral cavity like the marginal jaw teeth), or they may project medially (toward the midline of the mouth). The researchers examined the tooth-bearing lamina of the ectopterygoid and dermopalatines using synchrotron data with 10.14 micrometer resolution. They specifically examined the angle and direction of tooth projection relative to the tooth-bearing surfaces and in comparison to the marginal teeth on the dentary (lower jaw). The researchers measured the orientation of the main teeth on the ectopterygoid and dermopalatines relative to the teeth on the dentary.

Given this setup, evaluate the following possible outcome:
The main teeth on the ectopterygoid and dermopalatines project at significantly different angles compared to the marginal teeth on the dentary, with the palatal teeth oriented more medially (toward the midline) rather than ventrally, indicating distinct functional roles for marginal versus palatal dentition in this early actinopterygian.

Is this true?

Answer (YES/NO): YES